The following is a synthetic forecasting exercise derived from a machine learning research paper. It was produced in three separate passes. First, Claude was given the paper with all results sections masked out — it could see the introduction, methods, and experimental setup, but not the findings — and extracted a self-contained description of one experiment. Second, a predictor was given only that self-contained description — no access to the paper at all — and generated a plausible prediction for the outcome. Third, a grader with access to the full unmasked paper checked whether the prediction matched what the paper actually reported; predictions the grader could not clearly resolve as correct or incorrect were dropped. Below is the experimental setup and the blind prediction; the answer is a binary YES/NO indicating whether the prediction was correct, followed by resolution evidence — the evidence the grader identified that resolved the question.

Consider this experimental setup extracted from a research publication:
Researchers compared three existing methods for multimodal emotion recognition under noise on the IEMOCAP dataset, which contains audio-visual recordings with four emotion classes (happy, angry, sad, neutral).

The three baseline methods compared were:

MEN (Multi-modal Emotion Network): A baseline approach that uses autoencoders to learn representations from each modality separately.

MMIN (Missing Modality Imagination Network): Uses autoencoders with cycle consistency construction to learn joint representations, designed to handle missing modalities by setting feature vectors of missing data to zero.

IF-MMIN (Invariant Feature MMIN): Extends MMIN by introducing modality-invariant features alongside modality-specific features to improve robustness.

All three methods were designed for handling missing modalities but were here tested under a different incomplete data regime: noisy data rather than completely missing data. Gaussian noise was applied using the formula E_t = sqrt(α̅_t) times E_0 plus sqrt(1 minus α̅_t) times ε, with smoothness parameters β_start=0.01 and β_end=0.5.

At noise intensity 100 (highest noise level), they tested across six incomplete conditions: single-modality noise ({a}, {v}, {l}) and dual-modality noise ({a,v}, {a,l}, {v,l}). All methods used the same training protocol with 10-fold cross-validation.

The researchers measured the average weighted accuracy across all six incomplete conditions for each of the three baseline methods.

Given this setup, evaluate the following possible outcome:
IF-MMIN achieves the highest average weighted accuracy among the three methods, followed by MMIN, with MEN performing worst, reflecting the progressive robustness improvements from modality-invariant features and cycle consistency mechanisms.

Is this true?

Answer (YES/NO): YES